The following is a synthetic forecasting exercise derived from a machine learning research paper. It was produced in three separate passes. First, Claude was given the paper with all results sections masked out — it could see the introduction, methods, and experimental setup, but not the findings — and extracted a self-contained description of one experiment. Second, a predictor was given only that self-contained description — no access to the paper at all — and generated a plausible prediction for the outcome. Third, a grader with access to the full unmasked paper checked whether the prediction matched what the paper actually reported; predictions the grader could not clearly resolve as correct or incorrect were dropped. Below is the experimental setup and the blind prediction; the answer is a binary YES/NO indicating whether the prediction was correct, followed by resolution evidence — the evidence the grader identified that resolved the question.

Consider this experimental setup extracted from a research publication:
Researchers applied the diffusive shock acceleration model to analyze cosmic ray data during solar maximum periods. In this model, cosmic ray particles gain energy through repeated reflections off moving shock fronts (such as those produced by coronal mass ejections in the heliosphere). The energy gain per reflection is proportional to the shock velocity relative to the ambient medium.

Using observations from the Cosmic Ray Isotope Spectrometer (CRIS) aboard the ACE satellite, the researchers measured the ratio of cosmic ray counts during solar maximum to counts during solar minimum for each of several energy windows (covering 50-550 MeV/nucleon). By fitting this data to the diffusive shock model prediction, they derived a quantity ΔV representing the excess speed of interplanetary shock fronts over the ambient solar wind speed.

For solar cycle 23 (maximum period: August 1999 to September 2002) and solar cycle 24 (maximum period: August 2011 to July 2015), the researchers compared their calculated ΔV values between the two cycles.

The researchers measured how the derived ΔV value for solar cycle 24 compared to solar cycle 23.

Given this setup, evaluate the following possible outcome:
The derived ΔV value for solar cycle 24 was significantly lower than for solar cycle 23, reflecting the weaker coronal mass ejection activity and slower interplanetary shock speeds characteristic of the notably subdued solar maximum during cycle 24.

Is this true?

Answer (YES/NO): NO